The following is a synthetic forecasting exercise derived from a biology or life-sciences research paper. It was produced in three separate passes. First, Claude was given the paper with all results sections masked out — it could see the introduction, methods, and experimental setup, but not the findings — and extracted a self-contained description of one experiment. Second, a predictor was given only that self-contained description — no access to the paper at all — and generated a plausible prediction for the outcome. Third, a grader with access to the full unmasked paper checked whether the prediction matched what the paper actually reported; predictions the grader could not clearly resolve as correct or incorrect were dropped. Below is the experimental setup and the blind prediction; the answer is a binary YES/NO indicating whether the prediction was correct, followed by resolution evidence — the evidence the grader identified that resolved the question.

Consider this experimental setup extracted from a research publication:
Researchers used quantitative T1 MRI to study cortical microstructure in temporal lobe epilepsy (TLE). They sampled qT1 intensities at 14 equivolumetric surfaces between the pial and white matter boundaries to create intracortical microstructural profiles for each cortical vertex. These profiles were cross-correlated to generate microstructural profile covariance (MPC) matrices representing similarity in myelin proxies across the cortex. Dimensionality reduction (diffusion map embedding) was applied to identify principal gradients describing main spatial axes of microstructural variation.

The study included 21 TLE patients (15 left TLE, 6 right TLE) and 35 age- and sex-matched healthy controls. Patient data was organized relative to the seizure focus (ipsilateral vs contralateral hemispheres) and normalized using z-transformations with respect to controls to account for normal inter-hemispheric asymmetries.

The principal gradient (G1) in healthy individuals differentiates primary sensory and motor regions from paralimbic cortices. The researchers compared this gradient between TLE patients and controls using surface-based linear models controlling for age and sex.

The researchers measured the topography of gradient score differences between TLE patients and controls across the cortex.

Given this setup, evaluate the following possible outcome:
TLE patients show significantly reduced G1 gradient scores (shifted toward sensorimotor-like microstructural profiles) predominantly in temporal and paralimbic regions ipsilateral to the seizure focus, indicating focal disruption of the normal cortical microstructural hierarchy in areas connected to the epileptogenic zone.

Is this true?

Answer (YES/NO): NO